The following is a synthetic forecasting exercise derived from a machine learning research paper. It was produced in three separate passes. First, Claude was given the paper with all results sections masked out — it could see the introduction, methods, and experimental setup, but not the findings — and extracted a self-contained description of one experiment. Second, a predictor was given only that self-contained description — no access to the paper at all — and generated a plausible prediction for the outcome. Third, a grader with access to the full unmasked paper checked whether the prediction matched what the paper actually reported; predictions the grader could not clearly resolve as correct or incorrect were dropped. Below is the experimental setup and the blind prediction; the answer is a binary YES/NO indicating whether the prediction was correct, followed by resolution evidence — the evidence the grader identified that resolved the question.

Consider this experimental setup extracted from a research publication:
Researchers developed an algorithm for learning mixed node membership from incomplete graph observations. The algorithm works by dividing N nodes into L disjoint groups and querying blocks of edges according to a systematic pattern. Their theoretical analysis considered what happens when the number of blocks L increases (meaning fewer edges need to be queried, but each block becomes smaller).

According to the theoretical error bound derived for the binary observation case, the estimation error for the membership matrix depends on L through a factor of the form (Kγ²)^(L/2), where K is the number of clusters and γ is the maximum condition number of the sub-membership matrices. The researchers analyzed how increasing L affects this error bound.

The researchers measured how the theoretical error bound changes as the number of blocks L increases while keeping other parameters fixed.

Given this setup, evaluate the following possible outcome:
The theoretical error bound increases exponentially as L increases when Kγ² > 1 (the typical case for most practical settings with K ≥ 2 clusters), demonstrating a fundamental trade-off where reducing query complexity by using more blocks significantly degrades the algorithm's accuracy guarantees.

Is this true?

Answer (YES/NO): YES